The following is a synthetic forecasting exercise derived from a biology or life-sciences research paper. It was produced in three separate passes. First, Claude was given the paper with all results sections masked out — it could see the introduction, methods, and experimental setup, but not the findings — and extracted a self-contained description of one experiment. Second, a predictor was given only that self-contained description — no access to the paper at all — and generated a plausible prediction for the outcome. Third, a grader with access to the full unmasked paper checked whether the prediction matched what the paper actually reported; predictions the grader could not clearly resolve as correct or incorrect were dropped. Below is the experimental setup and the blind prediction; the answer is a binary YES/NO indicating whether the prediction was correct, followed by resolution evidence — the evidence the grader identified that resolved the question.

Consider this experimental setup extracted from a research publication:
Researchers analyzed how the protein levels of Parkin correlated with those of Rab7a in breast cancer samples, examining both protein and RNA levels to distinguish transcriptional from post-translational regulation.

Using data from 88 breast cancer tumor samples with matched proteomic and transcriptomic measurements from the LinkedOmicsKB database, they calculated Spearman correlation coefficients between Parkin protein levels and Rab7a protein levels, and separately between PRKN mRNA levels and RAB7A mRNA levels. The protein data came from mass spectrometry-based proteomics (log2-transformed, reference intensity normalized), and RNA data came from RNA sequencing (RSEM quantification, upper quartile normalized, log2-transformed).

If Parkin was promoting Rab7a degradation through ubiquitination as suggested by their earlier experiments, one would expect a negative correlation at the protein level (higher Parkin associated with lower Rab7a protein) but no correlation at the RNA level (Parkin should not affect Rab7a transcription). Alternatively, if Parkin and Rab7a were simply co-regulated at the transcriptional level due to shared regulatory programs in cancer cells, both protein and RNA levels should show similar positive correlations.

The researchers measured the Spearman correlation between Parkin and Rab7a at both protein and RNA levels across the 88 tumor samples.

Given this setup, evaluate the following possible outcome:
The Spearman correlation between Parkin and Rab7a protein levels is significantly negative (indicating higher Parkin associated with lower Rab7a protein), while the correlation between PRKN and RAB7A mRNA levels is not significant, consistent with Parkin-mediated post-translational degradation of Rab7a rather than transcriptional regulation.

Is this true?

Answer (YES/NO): YES